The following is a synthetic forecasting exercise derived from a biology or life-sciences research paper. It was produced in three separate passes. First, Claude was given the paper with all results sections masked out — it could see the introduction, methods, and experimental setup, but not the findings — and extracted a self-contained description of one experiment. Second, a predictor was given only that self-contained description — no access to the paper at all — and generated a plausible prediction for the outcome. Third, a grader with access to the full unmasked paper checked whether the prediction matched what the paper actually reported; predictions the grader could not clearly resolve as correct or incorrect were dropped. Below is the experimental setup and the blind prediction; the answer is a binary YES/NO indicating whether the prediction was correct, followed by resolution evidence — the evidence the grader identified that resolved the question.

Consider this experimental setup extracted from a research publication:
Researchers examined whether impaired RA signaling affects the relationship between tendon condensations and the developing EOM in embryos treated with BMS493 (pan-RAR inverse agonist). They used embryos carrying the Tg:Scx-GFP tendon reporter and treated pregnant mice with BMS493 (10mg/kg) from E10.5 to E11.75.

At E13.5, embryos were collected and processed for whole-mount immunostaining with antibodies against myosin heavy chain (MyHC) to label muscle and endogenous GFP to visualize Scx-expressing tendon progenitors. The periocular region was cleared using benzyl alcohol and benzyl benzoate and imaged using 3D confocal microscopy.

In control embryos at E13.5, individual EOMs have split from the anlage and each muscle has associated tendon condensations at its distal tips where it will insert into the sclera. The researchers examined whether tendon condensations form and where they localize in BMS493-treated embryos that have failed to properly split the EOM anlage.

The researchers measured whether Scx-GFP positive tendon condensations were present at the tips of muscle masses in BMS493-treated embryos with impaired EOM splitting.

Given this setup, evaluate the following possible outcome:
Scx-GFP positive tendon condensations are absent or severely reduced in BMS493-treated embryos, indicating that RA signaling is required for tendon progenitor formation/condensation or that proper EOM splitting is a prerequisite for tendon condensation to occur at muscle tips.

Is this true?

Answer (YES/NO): NO